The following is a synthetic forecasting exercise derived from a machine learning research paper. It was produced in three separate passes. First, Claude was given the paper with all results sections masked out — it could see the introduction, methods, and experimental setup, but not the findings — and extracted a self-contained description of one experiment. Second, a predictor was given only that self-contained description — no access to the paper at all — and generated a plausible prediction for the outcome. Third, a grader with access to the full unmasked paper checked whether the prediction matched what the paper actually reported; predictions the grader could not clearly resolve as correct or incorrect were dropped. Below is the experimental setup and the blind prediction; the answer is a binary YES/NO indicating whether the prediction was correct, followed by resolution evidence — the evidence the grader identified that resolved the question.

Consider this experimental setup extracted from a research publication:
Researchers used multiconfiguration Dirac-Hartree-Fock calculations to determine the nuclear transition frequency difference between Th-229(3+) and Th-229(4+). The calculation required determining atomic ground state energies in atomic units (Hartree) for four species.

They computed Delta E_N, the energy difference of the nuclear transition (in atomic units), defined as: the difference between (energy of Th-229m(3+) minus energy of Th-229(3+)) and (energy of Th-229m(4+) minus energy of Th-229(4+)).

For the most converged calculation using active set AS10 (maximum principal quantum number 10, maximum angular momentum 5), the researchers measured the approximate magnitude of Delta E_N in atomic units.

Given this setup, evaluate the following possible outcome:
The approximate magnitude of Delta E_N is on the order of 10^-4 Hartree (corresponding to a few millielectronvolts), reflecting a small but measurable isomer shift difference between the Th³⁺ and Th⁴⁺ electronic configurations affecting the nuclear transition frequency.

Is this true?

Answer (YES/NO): NO